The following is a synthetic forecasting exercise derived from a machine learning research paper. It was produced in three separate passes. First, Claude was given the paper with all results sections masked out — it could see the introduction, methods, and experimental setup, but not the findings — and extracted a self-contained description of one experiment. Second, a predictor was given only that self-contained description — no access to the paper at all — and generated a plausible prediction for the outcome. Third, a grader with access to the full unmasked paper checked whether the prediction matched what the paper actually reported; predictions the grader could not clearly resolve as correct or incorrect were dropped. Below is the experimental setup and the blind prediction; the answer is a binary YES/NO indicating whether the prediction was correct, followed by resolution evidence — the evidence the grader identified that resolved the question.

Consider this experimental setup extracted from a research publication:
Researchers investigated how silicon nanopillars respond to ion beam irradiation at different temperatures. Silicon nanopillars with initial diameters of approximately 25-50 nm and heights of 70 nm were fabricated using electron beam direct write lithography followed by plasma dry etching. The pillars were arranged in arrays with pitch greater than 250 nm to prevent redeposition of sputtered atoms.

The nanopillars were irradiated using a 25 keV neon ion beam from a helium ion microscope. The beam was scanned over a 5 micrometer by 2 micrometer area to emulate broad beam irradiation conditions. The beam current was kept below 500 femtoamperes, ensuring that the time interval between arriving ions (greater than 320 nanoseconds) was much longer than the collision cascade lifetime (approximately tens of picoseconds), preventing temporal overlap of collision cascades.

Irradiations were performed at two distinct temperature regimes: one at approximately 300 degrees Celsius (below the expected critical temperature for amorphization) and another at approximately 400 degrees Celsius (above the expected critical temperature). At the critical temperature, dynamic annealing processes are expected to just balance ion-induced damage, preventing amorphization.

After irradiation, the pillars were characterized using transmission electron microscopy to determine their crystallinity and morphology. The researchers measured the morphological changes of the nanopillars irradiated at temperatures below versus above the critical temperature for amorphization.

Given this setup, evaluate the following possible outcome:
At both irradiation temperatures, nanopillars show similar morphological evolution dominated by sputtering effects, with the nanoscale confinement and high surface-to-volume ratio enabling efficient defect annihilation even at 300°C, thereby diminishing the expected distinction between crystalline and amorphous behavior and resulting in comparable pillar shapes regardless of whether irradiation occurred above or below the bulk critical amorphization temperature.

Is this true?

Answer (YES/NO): NO